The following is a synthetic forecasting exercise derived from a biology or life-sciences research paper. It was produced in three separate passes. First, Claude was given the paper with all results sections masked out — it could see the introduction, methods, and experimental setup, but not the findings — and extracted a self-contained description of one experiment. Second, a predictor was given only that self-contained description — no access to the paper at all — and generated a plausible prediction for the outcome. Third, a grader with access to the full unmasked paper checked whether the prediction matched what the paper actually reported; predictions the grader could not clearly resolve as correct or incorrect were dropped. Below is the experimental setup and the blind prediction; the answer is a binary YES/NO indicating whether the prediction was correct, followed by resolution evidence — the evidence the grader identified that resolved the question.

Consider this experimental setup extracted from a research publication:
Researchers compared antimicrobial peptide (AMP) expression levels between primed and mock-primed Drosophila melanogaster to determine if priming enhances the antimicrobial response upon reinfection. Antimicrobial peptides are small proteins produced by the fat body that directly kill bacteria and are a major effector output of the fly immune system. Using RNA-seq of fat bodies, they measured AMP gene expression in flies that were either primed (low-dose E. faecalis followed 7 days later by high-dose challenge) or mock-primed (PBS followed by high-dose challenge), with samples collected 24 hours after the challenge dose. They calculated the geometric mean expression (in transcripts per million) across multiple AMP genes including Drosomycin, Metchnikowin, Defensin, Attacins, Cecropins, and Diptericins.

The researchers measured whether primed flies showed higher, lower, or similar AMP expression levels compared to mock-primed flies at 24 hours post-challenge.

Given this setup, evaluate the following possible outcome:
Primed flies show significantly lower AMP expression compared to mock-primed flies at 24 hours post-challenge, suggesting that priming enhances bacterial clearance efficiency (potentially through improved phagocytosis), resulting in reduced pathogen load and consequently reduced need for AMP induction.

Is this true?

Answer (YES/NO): NO